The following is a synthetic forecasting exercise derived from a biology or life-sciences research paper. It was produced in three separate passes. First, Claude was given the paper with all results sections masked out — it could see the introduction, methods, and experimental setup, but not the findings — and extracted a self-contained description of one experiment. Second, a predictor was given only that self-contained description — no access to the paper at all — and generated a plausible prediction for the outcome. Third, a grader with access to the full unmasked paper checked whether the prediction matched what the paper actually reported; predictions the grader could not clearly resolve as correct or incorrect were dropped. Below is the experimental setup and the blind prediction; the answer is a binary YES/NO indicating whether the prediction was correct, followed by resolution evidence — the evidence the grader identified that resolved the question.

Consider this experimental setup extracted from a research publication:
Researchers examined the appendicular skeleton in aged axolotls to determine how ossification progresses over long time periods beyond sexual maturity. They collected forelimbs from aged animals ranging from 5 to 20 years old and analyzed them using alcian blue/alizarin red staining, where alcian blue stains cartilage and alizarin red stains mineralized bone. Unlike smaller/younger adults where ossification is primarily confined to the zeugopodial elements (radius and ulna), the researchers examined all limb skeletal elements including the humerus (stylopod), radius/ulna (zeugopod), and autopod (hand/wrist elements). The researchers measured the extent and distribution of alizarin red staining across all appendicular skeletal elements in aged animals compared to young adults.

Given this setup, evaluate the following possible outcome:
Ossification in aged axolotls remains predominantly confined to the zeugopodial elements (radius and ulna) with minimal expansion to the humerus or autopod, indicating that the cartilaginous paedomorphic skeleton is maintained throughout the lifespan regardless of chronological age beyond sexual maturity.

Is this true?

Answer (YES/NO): NO